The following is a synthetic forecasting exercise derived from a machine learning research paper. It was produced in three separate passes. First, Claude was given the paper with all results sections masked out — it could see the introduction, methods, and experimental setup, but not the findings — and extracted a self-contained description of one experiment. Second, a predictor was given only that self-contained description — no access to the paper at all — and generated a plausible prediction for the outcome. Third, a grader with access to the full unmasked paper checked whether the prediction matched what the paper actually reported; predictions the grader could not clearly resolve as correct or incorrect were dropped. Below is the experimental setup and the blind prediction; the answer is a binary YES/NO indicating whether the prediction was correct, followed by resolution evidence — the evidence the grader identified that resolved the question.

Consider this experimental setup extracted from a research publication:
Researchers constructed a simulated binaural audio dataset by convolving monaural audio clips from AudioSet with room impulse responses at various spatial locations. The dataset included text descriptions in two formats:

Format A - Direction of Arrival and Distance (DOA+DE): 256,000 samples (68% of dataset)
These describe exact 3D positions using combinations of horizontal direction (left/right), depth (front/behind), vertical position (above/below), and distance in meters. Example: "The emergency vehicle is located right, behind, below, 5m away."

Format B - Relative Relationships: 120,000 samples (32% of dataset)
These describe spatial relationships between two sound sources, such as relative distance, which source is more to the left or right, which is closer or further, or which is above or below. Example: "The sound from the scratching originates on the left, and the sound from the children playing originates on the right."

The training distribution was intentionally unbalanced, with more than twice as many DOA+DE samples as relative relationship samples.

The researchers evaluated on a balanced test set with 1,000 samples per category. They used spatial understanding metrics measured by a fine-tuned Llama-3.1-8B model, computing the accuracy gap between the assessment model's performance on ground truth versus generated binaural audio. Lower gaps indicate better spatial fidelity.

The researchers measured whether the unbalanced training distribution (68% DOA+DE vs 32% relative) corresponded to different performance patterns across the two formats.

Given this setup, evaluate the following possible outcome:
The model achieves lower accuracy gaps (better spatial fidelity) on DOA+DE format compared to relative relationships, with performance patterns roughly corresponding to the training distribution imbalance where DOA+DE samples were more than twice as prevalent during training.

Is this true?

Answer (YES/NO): YES